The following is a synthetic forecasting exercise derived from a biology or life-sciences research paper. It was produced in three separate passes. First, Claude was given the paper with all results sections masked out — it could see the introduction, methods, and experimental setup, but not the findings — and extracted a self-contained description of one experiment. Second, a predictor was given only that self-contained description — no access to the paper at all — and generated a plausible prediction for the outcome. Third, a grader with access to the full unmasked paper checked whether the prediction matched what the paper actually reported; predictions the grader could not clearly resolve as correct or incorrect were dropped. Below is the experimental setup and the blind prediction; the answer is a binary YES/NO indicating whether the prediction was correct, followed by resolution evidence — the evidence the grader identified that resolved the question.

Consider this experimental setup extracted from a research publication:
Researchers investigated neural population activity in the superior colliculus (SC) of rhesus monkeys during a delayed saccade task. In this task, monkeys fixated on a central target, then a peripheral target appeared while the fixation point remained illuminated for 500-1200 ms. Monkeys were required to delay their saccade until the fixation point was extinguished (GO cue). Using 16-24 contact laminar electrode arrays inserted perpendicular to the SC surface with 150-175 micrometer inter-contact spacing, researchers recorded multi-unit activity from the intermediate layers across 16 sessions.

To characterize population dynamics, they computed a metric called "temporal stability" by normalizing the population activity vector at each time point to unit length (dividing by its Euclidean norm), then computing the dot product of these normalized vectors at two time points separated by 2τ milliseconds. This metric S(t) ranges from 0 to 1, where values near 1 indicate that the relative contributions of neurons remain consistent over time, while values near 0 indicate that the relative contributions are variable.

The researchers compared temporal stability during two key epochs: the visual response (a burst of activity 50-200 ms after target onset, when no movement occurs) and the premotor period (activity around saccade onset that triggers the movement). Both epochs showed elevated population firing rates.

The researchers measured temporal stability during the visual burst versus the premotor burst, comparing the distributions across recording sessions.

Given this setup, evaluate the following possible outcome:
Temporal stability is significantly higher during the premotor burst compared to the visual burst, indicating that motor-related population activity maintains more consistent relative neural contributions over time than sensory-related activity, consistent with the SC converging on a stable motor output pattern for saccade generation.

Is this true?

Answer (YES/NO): YES